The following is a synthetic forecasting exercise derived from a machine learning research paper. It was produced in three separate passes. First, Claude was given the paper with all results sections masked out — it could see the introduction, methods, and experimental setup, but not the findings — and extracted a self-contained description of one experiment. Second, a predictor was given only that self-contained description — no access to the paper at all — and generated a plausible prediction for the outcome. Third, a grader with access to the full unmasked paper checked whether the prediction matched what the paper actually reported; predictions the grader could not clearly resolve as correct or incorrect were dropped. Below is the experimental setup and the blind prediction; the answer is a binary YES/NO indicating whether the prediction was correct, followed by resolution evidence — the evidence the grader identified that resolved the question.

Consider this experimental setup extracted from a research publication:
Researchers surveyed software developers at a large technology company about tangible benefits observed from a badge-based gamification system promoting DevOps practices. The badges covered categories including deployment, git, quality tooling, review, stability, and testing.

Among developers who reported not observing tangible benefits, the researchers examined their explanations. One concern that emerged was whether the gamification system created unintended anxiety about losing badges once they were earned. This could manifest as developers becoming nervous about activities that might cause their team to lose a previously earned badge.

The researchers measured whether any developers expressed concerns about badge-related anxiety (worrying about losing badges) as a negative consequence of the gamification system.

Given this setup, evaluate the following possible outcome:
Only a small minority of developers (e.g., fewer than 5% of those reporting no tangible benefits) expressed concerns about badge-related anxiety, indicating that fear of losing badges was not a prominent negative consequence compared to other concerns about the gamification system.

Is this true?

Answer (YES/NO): NO